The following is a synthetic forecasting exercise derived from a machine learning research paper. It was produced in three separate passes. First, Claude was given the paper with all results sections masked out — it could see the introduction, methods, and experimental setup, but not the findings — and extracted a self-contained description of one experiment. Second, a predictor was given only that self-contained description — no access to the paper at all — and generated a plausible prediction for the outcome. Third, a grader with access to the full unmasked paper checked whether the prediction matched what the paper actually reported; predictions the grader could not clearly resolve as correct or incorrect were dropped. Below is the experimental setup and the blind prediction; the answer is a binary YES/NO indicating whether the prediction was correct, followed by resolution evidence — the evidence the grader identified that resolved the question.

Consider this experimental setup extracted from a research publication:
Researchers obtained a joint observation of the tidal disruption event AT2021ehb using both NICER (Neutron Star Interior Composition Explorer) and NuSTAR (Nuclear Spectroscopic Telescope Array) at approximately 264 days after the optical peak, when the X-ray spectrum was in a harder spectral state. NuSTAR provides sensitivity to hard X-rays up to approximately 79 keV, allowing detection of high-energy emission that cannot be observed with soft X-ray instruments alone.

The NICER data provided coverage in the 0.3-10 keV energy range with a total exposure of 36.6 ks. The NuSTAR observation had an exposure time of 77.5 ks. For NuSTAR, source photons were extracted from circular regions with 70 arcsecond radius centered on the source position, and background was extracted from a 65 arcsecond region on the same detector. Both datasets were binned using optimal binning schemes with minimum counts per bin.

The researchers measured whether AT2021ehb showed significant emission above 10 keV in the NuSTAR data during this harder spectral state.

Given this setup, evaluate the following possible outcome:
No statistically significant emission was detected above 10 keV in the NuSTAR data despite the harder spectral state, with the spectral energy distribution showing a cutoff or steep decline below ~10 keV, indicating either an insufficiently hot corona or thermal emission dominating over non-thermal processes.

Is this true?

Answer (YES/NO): NO